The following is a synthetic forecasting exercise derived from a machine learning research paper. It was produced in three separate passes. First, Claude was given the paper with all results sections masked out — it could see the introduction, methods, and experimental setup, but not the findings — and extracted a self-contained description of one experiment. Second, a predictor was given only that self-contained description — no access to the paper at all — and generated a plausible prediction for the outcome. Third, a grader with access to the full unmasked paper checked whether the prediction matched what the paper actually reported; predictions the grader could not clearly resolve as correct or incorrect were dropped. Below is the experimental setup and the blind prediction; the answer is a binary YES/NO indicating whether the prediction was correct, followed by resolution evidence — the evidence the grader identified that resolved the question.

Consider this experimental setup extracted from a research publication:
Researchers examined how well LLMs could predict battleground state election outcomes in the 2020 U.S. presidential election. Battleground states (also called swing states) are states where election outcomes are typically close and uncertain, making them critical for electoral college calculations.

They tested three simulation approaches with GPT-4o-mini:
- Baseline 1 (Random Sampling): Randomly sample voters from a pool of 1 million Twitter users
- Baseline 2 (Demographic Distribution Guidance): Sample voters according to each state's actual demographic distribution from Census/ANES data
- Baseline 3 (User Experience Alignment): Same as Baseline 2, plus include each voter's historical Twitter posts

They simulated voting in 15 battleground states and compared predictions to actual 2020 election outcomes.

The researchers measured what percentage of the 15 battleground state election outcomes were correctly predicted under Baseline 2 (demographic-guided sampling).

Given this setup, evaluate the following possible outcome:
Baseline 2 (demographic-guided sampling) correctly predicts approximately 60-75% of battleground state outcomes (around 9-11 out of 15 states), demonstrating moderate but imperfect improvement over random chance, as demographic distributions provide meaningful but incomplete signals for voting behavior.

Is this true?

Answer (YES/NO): NO